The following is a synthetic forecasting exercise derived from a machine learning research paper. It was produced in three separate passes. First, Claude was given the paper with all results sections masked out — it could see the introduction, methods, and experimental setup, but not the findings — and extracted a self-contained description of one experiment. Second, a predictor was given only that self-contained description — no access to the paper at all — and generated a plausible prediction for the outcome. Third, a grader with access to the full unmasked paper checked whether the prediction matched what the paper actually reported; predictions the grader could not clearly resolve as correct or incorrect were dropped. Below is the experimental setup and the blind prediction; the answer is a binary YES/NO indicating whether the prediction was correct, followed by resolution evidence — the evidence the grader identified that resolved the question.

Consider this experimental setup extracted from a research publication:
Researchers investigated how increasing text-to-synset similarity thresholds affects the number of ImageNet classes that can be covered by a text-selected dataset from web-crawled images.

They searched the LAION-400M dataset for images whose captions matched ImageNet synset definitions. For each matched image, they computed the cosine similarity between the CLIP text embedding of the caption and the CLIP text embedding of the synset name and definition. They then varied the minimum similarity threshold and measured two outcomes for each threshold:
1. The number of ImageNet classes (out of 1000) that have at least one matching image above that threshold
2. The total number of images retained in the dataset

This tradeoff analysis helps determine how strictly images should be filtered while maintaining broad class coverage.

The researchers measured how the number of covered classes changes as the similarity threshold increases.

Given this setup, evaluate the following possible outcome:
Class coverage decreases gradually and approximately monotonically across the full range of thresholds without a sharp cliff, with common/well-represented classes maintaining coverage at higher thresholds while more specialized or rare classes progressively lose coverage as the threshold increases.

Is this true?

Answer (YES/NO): NO